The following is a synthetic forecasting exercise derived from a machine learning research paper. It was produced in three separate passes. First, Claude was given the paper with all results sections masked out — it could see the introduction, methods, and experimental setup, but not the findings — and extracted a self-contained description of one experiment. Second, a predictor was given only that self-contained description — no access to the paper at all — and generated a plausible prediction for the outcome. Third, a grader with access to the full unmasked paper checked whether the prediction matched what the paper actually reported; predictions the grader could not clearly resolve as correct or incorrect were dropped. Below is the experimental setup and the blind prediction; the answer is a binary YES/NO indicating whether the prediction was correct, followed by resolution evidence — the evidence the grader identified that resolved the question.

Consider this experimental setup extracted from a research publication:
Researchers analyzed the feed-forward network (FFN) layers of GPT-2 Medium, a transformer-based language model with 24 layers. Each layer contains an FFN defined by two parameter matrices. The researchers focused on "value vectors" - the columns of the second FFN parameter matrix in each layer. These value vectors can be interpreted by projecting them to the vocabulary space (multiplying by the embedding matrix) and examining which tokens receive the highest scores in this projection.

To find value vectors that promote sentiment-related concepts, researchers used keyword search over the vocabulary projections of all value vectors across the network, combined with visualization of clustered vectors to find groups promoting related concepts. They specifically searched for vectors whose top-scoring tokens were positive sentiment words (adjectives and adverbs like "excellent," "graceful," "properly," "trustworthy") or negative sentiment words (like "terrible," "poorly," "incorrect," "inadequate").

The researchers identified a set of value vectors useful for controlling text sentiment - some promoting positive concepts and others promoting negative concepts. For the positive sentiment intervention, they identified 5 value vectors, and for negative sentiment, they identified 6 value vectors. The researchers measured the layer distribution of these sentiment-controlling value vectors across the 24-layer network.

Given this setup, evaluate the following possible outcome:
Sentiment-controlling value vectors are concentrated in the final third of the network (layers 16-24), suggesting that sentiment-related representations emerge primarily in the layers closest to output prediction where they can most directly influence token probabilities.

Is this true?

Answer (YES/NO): NO